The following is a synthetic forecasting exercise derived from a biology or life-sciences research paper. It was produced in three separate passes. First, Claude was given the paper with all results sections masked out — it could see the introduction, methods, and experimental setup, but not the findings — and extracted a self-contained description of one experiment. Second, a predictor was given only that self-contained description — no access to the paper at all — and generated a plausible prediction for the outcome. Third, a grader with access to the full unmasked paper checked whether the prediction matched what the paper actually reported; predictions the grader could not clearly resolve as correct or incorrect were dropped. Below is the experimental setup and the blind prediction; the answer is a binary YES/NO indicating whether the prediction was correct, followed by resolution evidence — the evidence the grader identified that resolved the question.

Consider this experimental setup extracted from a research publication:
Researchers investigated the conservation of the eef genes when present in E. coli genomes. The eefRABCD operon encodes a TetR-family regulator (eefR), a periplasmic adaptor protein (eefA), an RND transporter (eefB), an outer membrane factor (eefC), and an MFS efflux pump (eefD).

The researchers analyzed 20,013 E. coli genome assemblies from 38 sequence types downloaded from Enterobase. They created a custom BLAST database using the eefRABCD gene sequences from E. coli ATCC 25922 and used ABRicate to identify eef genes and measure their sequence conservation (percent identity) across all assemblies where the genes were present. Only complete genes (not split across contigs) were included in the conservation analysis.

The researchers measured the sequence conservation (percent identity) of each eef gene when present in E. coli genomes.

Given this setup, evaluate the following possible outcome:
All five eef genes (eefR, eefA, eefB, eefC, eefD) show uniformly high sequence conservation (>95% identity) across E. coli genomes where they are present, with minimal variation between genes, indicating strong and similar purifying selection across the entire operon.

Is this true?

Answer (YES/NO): NO